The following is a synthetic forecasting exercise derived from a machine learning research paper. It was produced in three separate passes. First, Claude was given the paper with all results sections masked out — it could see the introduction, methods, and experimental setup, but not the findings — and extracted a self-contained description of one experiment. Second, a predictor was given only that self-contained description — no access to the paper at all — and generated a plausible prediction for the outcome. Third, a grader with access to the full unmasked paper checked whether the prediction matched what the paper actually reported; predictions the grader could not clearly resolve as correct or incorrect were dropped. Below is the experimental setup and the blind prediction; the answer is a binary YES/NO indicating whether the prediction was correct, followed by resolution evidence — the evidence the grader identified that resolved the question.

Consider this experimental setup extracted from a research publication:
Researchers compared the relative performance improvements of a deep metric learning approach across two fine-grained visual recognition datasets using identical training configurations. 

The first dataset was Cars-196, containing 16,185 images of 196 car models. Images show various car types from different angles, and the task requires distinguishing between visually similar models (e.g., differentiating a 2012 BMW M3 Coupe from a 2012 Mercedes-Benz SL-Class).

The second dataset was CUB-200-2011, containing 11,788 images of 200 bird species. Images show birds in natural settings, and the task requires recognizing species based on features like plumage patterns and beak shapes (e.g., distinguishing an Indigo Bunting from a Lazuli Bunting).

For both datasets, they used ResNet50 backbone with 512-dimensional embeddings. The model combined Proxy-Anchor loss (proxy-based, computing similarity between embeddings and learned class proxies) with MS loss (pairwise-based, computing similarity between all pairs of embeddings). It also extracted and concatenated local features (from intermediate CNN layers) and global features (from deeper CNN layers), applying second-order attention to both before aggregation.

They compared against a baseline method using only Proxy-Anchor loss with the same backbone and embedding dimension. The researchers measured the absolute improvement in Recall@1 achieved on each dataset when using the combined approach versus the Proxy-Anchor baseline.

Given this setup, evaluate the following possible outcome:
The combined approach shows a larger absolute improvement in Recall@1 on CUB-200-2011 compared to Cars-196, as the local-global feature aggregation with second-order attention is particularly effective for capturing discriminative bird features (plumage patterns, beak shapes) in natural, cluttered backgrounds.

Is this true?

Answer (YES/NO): NO